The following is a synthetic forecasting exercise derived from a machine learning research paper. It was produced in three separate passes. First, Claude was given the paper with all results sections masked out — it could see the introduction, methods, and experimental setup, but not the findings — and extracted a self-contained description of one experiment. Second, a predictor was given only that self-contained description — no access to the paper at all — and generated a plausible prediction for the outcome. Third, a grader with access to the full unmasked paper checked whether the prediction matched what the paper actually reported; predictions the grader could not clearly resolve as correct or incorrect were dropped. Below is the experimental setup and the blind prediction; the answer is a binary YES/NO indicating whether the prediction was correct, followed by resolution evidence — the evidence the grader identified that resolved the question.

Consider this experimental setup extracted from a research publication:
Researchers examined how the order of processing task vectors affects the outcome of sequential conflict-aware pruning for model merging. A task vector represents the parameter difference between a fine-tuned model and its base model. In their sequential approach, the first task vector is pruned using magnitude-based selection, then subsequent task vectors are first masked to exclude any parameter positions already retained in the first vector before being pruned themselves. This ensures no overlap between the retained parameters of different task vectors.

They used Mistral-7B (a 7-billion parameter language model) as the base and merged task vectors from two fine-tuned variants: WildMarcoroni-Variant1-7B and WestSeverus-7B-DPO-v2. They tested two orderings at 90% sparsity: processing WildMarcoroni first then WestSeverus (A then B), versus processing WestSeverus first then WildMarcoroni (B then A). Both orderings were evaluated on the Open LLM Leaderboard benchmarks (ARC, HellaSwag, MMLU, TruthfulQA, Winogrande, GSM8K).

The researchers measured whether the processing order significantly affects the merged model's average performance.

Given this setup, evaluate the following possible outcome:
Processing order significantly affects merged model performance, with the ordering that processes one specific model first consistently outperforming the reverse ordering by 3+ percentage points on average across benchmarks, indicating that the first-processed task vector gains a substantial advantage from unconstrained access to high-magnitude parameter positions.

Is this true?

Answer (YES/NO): NO